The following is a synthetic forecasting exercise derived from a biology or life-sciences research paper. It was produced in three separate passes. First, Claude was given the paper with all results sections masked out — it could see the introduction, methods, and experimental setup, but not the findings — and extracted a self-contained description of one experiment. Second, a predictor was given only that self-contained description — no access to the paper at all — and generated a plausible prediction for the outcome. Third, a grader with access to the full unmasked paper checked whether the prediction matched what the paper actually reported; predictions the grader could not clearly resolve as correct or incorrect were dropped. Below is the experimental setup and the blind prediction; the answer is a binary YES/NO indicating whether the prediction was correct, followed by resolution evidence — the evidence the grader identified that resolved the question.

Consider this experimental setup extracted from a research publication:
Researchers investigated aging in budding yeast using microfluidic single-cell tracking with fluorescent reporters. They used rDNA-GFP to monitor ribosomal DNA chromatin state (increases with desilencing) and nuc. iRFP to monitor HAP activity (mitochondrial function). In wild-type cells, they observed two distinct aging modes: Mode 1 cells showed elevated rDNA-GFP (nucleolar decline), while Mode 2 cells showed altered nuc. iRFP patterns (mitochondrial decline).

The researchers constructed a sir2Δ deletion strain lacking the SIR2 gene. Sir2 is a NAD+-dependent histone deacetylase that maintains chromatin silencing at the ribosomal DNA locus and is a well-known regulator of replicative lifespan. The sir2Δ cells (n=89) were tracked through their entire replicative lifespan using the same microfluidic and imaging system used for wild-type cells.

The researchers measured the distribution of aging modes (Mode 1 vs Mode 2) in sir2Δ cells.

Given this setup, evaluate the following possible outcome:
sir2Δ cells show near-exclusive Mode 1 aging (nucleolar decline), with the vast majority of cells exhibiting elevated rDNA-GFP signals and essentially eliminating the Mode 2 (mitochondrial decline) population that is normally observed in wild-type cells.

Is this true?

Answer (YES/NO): NO